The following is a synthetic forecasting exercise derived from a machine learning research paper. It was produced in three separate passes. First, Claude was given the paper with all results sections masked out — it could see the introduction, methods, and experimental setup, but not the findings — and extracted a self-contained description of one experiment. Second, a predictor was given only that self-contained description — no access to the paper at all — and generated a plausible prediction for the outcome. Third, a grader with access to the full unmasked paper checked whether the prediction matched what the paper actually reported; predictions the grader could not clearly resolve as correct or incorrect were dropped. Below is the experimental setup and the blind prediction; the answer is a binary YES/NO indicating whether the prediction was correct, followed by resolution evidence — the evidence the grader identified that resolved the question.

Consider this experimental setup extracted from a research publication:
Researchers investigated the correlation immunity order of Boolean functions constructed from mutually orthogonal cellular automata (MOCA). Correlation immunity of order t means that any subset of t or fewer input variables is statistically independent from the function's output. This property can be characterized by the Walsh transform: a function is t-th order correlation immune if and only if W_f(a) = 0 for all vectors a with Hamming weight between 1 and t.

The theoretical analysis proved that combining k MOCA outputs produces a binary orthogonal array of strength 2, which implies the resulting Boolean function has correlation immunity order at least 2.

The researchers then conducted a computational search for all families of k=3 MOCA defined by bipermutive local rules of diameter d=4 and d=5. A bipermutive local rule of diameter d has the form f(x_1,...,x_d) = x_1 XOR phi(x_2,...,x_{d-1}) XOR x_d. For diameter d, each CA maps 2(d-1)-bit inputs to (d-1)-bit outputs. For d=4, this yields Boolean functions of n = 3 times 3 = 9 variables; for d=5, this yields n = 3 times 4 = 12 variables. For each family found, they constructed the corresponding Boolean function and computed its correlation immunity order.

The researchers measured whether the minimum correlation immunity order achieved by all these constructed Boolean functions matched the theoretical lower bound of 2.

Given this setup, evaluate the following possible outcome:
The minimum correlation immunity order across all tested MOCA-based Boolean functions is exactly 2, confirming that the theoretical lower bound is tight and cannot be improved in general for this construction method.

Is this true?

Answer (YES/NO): NO